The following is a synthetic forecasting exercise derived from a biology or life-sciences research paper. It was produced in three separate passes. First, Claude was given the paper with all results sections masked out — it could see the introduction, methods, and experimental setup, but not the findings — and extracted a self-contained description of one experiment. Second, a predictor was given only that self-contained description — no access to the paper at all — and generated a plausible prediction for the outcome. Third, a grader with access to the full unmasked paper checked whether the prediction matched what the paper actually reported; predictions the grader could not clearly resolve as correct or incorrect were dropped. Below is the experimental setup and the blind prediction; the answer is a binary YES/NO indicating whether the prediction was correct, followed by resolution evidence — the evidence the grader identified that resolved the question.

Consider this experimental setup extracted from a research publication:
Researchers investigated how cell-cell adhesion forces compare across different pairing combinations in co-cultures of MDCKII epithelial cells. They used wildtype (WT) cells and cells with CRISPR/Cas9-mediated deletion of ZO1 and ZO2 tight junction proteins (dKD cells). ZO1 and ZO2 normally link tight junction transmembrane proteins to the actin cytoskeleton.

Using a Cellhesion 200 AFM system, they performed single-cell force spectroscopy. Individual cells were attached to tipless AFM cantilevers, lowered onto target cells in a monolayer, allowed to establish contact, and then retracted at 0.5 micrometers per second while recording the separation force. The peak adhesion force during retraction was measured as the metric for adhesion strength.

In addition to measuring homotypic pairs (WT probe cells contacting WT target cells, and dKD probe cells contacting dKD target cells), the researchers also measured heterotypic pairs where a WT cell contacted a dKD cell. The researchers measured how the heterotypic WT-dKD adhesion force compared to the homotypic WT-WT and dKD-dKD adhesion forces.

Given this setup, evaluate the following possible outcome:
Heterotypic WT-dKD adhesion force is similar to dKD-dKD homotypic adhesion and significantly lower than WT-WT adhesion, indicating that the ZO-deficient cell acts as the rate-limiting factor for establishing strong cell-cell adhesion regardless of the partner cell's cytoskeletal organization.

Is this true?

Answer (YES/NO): YES